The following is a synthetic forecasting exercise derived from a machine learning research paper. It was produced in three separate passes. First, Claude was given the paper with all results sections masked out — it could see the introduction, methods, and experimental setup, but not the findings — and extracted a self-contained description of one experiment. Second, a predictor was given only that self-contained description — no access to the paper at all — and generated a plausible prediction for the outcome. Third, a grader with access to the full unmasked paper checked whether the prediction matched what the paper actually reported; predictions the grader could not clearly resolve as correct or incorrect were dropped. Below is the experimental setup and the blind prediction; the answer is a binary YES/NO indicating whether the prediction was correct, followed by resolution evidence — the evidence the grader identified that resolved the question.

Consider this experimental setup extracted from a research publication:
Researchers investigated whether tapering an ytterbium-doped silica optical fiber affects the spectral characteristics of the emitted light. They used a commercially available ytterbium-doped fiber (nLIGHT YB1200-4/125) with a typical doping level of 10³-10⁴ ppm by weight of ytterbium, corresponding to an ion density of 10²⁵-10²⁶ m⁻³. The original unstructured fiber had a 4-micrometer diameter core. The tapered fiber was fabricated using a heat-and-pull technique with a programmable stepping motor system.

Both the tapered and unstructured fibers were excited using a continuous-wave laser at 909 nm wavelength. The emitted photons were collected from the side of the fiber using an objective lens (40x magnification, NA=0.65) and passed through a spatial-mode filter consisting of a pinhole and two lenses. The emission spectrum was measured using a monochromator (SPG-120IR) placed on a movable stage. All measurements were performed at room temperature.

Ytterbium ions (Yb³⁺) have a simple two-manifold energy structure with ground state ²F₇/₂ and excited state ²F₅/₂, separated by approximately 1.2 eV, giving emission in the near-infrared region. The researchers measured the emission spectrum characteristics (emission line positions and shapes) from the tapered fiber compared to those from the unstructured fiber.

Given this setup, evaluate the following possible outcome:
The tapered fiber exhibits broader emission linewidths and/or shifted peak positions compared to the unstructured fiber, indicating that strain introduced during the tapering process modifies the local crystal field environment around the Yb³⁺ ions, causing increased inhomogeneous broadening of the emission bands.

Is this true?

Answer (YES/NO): NO